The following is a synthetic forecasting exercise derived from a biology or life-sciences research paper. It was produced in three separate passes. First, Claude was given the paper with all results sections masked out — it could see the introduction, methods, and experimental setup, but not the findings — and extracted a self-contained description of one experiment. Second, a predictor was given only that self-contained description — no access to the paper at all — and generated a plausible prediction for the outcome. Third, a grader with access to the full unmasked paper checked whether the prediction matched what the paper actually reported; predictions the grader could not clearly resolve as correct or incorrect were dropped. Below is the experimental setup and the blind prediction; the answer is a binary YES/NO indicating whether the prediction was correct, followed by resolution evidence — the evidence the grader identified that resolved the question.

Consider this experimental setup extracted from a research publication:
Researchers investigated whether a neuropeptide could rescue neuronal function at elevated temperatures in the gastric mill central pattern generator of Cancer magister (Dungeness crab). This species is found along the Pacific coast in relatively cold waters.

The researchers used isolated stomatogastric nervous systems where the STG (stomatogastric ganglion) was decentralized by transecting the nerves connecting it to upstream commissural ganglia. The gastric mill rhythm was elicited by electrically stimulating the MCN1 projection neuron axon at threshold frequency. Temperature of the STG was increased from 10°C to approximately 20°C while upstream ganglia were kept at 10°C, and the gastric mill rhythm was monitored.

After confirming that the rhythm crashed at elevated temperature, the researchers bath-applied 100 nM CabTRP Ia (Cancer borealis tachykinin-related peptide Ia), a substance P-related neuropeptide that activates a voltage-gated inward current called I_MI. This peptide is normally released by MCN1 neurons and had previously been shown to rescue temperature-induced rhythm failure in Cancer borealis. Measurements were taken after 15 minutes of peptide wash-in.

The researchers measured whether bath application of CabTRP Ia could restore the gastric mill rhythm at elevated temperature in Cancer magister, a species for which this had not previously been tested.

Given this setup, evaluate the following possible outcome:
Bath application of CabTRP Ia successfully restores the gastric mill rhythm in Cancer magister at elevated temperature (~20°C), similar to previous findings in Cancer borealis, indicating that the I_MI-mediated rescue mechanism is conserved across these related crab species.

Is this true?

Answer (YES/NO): NO